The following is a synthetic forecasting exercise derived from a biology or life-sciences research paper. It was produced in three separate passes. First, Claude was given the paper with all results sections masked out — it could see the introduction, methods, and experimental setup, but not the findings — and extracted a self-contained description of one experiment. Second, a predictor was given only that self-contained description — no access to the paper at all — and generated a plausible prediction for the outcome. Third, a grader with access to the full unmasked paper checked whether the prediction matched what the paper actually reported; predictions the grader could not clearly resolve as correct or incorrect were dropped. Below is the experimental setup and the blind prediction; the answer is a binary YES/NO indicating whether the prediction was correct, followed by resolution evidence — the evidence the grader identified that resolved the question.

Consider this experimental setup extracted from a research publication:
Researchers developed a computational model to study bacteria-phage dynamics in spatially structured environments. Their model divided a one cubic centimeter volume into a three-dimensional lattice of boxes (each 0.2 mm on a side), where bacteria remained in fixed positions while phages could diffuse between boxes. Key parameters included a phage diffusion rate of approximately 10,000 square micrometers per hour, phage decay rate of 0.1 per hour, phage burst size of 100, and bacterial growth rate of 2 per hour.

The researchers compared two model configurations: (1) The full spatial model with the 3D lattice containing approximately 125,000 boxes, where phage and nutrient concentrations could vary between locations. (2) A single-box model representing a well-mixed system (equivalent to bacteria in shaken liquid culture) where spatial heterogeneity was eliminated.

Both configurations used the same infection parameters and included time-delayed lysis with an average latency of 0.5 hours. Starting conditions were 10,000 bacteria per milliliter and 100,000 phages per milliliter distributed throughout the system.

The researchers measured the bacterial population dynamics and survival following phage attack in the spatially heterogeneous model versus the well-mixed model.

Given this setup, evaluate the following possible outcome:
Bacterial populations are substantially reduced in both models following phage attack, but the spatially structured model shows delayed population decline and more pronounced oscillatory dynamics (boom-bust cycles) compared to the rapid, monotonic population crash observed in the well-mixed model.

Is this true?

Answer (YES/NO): NO